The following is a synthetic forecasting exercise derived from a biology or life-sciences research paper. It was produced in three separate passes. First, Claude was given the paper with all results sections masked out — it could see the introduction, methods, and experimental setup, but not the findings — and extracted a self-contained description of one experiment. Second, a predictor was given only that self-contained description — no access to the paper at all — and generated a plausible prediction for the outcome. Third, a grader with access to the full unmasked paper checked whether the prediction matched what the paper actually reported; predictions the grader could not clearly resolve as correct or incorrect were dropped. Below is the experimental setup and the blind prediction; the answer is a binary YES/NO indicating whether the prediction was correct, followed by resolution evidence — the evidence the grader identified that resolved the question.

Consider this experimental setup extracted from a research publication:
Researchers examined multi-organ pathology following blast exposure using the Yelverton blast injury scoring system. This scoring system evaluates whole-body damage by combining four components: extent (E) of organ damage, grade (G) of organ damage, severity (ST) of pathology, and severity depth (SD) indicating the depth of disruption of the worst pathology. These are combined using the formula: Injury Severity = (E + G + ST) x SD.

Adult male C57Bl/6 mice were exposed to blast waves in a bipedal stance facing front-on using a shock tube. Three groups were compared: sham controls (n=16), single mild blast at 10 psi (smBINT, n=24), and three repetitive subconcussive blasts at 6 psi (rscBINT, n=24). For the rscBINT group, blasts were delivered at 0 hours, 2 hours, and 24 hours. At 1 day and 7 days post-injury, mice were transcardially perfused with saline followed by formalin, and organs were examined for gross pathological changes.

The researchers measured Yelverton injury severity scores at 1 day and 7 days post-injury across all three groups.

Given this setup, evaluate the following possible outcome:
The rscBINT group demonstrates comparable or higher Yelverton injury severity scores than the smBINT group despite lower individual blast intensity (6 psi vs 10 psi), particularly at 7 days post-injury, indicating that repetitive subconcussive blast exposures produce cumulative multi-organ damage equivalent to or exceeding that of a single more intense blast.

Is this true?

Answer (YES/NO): NO